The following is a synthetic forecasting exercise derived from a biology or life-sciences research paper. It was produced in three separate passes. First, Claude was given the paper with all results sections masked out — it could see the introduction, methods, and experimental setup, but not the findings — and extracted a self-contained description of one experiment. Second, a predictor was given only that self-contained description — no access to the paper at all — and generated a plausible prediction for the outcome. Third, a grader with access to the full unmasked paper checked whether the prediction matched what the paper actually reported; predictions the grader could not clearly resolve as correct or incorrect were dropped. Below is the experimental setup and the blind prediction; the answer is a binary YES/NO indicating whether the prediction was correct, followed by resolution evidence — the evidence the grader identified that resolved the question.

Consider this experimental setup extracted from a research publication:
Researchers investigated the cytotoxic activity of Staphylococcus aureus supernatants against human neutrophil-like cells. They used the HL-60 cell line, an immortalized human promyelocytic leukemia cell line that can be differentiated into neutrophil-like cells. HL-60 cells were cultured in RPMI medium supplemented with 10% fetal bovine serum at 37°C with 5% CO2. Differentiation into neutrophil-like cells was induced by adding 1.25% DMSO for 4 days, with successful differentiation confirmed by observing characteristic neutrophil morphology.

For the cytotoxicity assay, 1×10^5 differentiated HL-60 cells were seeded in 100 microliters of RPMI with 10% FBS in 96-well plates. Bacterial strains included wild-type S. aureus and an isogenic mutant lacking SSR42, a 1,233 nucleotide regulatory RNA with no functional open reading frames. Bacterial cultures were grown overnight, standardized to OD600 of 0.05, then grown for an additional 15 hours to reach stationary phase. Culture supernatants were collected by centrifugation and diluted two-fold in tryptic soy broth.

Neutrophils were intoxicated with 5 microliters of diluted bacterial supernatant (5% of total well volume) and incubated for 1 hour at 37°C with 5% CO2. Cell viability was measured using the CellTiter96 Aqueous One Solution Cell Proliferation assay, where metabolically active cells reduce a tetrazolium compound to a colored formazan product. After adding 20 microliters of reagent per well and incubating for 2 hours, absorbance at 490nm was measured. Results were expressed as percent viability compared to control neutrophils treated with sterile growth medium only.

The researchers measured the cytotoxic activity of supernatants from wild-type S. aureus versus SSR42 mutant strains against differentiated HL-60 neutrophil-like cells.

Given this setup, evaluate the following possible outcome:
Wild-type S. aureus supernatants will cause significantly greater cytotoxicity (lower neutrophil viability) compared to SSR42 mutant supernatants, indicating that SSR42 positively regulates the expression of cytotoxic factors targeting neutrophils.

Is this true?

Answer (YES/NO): YES